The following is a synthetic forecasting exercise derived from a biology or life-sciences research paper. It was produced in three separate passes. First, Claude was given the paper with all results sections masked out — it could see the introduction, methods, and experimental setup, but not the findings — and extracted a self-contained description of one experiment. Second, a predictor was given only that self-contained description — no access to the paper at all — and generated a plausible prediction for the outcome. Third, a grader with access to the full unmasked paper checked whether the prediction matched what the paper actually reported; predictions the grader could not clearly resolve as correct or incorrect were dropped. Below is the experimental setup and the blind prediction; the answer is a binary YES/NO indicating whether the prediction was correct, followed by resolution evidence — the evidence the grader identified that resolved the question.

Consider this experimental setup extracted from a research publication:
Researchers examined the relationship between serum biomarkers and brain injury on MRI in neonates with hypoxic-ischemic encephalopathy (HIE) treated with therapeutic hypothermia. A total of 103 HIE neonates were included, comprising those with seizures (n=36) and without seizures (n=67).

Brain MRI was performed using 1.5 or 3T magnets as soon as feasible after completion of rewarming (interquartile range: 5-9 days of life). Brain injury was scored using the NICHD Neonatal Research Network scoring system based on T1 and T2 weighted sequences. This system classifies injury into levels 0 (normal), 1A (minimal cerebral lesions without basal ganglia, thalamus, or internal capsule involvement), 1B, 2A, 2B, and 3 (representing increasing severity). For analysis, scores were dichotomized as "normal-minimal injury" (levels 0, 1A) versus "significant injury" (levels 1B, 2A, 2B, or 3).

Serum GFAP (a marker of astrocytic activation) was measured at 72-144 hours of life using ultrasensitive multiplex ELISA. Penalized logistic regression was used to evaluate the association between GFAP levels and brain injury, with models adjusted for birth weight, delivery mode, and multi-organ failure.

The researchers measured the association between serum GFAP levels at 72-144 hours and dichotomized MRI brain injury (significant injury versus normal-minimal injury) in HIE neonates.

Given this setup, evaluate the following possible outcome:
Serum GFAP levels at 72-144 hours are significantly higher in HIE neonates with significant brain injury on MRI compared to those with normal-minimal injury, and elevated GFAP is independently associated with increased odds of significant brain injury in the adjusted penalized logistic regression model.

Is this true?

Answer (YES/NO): NO